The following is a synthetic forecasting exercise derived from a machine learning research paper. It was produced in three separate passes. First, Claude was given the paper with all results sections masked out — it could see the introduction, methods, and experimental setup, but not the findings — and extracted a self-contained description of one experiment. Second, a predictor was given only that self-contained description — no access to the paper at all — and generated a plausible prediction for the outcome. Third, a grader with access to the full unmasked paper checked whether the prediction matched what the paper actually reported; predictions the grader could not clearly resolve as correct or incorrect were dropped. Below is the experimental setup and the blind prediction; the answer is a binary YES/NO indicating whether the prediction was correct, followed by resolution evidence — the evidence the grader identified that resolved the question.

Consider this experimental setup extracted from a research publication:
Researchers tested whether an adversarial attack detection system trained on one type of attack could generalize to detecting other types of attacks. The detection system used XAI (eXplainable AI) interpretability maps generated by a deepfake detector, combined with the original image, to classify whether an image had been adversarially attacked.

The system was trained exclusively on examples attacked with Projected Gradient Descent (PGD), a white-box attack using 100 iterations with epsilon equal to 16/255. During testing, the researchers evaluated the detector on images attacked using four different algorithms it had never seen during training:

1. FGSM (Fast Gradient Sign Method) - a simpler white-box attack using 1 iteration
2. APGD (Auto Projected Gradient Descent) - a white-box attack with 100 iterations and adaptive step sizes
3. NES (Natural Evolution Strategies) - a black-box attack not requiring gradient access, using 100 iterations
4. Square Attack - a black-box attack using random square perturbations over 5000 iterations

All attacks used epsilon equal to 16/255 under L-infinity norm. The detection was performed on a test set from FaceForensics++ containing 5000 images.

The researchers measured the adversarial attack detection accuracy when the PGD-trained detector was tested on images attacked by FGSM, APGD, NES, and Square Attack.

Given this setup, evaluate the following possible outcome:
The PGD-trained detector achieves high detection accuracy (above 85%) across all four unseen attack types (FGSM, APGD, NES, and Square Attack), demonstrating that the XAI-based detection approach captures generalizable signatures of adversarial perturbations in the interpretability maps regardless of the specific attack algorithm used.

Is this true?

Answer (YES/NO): NO